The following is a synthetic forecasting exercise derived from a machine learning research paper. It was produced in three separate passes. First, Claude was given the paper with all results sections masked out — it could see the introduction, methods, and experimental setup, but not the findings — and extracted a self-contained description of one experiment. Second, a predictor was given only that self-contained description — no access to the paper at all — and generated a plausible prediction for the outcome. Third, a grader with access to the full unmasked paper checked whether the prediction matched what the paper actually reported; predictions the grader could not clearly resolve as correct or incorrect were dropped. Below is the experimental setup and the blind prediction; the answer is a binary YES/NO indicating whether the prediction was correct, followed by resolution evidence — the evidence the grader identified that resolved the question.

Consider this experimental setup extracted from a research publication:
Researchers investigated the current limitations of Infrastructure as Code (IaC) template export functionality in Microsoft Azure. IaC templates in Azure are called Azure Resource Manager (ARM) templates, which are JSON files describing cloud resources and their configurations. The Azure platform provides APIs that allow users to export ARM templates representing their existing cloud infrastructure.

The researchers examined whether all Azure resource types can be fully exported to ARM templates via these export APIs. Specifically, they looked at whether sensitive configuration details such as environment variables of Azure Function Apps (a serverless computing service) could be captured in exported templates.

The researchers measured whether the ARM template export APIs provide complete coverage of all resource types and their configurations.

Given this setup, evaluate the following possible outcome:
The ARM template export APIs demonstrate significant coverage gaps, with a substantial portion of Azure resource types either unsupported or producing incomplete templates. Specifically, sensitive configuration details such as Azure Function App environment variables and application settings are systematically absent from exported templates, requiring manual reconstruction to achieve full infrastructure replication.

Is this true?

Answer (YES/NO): NO